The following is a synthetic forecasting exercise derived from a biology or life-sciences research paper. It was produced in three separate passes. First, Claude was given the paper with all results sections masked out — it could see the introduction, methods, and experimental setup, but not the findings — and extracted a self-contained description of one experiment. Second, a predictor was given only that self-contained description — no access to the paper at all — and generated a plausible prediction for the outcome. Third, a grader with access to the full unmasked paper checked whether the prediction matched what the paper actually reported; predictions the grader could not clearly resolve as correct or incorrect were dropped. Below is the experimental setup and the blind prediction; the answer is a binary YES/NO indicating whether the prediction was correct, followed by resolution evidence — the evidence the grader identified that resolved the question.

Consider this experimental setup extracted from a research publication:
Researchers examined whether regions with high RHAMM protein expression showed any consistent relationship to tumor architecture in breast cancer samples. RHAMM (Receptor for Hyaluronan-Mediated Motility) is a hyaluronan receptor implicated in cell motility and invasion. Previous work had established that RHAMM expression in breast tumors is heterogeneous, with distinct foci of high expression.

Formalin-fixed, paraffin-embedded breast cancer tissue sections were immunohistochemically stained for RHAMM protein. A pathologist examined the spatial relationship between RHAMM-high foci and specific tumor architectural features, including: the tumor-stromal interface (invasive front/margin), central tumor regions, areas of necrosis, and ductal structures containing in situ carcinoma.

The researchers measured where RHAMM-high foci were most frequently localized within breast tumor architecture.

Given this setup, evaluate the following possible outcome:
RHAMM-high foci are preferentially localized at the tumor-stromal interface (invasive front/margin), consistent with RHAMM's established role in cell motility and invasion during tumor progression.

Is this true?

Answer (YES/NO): YES